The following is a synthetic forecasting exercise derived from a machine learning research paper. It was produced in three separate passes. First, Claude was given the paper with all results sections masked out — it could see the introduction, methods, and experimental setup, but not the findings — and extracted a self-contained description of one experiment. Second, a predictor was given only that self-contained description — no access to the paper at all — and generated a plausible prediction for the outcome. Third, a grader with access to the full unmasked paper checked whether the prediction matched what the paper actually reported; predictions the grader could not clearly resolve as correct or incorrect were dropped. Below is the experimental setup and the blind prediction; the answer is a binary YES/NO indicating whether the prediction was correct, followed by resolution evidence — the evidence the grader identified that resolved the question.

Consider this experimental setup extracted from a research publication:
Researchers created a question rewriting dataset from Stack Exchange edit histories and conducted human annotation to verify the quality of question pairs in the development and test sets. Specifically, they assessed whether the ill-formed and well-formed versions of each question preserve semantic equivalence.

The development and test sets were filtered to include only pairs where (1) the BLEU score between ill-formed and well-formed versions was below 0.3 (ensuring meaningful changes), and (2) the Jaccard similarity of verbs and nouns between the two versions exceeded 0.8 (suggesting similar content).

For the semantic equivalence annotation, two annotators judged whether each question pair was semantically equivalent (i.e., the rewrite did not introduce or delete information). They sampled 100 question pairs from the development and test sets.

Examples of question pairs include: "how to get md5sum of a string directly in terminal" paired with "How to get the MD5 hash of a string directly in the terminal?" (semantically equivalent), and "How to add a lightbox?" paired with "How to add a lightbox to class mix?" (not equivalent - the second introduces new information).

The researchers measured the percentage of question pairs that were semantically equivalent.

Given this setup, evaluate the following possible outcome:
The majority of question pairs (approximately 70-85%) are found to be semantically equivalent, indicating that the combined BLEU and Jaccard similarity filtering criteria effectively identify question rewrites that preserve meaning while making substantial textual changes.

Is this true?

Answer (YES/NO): NO